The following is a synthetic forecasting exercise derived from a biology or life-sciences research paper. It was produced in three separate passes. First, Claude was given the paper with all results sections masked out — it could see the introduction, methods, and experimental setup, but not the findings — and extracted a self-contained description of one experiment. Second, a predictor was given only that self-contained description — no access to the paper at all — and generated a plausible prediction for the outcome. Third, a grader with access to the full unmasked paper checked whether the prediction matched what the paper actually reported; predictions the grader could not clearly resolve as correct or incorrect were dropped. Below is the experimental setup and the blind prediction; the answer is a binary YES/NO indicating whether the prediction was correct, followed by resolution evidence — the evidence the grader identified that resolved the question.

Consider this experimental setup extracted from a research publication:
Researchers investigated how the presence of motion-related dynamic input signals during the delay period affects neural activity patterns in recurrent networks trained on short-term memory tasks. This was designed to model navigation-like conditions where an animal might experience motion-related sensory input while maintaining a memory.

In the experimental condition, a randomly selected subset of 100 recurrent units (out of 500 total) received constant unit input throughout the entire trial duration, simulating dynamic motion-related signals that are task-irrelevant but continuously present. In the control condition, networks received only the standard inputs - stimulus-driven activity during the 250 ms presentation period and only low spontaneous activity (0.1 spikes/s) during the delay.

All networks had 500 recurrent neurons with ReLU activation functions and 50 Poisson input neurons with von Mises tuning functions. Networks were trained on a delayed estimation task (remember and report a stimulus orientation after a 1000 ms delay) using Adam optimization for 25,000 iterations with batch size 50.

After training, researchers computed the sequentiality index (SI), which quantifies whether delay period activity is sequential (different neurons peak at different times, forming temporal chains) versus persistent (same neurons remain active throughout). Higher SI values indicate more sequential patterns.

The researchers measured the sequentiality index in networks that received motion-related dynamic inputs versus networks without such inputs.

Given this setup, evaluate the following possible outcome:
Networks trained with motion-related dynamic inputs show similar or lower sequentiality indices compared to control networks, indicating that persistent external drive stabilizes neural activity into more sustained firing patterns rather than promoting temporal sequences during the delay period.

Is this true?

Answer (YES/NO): NO